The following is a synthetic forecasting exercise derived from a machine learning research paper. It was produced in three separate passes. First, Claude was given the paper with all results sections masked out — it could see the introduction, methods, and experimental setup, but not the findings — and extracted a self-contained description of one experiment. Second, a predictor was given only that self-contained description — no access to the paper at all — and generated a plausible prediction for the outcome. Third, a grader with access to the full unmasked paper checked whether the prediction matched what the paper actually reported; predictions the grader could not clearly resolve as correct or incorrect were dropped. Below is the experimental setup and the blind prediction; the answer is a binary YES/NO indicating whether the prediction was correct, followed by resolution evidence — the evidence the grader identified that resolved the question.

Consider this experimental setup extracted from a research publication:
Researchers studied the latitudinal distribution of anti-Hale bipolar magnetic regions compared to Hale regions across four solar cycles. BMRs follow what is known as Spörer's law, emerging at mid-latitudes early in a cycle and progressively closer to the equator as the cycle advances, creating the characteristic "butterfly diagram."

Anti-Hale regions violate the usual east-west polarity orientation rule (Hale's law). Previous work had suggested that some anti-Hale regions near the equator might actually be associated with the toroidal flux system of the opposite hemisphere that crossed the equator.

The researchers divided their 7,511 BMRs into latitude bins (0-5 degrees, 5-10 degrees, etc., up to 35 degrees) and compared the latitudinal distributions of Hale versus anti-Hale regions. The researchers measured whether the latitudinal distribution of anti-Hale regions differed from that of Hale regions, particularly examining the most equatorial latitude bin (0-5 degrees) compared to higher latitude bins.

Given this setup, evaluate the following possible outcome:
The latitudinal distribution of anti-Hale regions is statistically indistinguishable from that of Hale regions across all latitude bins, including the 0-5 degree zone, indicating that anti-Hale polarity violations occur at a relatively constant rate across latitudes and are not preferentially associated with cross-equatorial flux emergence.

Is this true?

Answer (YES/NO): NO